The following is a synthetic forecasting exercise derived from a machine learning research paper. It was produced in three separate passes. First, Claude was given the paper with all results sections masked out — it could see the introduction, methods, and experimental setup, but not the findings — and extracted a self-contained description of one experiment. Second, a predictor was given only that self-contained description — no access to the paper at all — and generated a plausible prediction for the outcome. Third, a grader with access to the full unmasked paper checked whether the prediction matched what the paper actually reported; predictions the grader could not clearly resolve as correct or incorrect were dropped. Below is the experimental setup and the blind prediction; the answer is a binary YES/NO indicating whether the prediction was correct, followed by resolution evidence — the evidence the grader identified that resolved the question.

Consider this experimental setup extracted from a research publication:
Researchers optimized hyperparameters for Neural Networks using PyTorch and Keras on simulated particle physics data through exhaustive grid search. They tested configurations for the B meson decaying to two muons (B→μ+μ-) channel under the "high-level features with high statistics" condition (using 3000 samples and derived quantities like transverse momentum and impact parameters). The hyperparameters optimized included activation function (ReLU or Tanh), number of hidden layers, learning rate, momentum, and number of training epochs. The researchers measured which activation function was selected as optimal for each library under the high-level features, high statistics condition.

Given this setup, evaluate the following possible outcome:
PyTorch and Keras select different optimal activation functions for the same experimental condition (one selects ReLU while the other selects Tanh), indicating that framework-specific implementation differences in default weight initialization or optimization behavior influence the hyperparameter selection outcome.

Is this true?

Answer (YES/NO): NO